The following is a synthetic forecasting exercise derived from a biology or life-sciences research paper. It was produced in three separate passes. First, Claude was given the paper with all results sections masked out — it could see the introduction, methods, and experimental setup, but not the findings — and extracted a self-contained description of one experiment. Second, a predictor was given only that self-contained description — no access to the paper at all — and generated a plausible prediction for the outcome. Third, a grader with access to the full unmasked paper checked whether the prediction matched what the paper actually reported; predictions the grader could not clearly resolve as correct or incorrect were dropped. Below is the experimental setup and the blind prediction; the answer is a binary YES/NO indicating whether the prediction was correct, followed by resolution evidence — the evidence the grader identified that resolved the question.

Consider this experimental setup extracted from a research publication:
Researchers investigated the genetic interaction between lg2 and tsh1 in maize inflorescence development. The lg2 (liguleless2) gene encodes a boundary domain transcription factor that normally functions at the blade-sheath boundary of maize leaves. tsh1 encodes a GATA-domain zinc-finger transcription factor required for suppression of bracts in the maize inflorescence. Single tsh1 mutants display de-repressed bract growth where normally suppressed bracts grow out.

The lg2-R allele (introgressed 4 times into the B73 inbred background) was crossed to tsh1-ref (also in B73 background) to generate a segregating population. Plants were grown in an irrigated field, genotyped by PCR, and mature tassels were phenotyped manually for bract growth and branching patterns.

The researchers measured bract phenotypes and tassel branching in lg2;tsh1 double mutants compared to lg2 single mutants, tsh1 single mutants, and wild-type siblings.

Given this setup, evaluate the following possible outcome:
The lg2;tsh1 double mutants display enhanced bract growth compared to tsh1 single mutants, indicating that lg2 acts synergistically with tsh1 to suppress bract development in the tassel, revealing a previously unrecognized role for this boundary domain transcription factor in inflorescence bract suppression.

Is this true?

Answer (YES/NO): YES